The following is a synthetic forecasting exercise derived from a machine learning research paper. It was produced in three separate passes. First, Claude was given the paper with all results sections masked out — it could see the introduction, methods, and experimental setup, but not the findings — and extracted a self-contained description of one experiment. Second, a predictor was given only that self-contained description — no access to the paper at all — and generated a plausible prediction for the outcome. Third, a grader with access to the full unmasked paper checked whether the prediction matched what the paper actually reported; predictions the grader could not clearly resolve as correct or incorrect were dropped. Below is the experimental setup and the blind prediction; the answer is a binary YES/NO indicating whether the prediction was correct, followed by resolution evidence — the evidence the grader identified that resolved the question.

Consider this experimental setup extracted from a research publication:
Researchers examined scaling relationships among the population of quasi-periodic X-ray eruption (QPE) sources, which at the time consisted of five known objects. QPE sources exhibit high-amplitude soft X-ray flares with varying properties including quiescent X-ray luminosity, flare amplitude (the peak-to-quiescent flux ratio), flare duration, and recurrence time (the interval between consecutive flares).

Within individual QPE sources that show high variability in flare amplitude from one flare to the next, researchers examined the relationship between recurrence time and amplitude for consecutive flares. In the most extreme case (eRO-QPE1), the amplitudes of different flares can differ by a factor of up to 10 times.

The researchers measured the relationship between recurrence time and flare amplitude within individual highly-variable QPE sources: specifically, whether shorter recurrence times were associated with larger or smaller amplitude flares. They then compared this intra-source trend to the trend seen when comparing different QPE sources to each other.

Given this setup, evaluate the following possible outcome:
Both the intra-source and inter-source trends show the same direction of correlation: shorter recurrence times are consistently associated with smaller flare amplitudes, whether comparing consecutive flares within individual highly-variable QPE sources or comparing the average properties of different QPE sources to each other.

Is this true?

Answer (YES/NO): NO